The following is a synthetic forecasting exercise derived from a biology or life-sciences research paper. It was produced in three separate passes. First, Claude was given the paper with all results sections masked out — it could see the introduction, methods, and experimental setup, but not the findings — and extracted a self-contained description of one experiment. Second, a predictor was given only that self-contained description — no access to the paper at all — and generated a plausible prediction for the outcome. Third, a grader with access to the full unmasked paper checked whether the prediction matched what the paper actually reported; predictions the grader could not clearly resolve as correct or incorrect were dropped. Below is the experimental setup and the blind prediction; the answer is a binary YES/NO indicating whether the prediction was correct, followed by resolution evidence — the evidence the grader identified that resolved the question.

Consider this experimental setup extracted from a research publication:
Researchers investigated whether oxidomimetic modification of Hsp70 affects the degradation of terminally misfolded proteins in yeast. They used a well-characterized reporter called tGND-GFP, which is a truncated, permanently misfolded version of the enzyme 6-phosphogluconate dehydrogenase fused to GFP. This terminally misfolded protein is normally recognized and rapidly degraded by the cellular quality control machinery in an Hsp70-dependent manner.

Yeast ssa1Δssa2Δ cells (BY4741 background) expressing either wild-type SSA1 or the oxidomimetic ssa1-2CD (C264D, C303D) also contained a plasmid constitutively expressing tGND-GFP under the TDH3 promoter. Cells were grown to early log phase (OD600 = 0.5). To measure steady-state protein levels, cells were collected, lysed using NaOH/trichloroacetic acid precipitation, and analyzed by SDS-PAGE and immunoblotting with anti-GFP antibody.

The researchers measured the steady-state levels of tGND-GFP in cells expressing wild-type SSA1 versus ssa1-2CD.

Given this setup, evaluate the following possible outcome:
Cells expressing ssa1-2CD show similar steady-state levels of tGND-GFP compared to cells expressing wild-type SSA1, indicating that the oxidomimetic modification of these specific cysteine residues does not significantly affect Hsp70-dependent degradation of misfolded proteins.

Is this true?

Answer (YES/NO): NO